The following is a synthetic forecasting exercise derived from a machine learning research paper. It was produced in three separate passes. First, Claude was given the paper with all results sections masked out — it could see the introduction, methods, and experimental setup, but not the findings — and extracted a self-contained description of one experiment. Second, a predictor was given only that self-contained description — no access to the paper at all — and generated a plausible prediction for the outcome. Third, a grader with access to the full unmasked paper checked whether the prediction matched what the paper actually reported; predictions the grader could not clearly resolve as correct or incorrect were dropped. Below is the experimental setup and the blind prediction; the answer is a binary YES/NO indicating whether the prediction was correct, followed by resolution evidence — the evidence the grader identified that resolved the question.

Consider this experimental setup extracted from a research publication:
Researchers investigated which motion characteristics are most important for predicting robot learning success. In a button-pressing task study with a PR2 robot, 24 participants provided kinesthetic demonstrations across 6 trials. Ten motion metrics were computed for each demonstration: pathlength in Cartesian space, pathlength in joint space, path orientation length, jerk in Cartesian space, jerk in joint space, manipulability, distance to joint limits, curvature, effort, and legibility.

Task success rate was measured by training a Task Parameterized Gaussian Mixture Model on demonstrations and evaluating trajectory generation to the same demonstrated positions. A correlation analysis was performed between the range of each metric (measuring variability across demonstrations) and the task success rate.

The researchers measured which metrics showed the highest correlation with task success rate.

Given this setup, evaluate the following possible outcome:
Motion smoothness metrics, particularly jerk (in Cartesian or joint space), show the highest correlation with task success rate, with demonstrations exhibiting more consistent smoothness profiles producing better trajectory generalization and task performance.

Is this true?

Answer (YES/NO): YES